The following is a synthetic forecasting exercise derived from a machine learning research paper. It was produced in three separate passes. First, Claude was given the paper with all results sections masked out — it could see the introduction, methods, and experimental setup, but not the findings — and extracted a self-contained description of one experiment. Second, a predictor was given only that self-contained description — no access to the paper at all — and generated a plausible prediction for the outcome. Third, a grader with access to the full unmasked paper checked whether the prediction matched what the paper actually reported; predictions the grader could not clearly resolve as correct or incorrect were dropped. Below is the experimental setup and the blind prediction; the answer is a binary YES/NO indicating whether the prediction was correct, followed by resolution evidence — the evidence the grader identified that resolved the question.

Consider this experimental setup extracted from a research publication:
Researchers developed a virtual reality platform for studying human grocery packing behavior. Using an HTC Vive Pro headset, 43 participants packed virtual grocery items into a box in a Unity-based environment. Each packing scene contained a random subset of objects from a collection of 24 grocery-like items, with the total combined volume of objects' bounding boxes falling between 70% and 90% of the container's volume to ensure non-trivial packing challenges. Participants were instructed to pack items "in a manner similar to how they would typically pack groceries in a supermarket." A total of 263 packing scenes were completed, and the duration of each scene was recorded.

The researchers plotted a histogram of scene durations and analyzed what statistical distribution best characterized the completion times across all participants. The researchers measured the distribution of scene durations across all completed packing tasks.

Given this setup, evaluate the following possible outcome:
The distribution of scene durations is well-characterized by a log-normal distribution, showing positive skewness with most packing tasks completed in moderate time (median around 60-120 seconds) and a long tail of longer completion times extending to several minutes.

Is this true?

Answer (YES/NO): NO